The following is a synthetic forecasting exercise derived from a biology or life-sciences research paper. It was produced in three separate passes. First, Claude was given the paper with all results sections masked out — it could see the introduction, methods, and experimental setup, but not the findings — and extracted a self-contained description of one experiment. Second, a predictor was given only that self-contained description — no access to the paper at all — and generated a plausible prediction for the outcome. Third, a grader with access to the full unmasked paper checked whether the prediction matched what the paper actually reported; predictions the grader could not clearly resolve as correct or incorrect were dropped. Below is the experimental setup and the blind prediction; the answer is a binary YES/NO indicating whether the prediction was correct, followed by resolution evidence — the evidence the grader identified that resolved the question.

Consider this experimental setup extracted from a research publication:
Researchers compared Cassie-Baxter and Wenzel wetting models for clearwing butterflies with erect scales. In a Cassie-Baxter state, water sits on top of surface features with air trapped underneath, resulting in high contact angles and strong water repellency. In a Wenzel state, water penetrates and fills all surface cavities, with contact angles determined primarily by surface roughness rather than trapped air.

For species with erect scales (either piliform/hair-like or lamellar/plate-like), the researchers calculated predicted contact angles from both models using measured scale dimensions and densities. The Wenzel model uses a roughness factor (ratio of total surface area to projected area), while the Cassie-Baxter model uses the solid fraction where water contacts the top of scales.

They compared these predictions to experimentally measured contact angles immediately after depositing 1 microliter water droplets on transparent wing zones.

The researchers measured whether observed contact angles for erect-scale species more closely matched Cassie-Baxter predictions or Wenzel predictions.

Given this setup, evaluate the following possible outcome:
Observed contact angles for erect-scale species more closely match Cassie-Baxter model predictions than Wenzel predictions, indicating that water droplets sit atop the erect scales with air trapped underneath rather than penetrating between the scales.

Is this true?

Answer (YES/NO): YES